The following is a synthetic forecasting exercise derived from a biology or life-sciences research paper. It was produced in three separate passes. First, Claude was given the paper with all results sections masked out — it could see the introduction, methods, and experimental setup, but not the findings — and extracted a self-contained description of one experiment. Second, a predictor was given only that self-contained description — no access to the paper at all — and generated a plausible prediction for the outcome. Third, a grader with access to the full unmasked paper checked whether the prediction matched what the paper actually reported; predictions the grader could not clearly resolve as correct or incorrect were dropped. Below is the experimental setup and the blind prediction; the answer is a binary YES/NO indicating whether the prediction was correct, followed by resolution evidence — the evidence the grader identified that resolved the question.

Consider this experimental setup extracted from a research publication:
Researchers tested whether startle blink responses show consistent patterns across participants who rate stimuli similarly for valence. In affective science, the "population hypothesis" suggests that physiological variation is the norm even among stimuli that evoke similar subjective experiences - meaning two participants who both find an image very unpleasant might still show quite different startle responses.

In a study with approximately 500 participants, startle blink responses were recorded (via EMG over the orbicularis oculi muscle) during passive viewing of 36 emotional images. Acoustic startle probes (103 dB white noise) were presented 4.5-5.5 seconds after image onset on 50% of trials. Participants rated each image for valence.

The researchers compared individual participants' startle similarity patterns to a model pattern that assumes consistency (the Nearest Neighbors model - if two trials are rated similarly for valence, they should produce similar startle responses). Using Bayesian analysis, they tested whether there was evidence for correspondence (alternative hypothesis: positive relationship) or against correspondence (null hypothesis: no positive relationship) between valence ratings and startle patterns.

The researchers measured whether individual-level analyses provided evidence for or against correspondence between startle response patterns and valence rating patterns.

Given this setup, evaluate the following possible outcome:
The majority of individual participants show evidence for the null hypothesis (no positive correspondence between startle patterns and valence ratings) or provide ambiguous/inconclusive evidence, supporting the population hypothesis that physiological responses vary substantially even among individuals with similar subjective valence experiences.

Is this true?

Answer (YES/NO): YES